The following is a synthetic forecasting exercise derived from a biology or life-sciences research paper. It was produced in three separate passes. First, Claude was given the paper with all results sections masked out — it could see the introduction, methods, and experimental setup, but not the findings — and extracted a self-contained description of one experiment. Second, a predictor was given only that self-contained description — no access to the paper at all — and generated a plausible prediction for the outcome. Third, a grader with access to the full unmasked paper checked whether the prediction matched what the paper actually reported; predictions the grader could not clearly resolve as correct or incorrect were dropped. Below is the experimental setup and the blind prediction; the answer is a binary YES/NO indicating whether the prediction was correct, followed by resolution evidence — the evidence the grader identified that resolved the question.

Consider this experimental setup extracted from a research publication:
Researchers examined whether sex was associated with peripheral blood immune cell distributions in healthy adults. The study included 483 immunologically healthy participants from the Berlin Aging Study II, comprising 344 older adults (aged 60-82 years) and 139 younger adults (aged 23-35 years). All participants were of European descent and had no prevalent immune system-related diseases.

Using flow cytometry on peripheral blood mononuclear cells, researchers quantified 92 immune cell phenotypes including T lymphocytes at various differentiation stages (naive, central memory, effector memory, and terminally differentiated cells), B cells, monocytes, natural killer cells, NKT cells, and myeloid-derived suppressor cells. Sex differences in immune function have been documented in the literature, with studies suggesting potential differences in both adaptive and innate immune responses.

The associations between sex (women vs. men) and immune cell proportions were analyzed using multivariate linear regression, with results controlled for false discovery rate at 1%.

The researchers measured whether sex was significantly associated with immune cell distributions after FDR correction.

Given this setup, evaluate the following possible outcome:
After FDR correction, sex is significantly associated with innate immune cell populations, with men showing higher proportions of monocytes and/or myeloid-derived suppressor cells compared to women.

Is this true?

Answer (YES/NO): NO